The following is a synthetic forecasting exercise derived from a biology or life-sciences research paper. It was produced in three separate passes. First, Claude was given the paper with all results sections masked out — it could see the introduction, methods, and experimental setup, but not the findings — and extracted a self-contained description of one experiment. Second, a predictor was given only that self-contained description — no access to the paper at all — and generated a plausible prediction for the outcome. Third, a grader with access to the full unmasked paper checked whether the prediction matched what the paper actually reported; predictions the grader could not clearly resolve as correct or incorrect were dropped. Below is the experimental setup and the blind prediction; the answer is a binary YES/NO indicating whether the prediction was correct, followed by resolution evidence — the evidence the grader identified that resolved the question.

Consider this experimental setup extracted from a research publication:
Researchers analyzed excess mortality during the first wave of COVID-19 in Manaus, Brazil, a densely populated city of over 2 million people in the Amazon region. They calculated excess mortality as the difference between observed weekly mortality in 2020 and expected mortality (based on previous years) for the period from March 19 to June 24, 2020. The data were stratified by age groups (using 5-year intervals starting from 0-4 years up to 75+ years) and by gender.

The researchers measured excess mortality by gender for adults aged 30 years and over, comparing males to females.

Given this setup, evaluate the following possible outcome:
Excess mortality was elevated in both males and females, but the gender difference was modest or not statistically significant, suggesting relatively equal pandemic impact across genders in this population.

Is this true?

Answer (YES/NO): NO